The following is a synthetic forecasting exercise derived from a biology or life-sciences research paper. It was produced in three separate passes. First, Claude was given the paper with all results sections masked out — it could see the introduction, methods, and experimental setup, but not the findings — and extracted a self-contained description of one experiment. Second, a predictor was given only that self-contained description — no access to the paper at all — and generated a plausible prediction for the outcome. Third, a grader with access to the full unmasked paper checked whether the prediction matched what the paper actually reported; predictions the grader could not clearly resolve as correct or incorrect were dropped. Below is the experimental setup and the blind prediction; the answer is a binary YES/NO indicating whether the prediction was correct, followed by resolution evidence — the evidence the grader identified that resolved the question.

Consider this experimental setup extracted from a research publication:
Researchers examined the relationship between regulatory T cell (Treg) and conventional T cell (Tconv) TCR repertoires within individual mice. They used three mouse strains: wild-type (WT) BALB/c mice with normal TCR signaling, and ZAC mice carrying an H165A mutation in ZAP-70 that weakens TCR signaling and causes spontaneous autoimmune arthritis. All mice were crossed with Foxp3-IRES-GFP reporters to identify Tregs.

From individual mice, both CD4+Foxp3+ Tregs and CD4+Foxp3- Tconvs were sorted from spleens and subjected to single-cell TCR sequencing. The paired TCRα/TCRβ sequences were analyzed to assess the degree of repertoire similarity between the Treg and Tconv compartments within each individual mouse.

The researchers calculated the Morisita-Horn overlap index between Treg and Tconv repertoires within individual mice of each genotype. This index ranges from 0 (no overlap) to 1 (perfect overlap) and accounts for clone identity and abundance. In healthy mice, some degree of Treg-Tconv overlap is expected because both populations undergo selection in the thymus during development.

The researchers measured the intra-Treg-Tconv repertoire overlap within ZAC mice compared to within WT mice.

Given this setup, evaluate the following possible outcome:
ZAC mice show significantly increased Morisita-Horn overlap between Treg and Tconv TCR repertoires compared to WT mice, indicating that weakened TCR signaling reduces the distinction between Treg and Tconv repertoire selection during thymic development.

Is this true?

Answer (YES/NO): NO